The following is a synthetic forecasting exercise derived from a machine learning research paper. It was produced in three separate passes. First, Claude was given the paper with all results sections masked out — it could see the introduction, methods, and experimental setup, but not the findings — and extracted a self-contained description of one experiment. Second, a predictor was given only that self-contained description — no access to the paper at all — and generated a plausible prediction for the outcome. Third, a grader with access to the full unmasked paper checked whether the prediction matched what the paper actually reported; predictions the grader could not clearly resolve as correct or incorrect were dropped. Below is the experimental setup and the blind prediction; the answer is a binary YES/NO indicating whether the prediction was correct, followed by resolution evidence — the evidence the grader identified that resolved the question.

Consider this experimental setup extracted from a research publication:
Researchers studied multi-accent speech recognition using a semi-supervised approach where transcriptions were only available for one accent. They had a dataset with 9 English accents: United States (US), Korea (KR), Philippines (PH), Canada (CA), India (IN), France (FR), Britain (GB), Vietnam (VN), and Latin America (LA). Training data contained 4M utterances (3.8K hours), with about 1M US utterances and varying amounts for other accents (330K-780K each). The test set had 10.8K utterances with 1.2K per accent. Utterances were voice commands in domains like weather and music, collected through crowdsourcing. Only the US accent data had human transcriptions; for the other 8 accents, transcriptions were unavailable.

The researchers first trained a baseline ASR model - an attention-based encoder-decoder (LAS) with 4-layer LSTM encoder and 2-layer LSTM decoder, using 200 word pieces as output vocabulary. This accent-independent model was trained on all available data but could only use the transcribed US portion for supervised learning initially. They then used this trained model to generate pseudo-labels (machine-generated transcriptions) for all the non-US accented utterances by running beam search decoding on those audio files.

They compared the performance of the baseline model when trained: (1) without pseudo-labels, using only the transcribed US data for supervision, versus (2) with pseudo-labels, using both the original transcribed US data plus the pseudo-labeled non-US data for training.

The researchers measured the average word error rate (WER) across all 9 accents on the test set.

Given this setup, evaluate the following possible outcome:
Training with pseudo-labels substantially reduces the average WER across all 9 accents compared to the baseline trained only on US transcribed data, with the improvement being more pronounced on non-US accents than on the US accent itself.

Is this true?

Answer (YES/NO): YES